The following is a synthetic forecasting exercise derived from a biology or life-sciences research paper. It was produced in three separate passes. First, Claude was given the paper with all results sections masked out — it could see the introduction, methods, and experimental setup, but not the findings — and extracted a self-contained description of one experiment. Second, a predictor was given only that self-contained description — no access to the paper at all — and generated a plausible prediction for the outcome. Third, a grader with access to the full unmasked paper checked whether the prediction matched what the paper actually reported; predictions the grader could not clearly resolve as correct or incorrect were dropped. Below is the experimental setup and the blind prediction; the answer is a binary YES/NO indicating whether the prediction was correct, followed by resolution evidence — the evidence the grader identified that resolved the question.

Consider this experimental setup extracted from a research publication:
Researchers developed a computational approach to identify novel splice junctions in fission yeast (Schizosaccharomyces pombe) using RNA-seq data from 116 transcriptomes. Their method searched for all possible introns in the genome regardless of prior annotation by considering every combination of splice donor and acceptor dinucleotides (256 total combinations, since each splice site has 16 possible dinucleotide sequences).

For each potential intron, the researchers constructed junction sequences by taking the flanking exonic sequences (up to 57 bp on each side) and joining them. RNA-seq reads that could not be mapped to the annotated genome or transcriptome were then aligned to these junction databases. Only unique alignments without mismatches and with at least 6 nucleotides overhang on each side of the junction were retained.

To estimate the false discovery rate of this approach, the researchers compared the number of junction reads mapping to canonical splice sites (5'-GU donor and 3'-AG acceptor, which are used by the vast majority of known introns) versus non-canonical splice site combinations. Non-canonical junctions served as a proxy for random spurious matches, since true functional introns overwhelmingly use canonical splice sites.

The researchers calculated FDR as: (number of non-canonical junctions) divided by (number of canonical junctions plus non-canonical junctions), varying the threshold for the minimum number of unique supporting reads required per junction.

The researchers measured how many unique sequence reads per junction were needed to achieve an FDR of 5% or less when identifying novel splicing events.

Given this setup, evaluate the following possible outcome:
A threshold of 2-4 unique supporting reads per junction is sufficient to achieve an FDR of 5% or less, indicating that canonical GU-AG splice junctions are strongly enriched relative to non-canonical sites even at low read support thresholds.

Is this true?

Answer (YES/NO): NO